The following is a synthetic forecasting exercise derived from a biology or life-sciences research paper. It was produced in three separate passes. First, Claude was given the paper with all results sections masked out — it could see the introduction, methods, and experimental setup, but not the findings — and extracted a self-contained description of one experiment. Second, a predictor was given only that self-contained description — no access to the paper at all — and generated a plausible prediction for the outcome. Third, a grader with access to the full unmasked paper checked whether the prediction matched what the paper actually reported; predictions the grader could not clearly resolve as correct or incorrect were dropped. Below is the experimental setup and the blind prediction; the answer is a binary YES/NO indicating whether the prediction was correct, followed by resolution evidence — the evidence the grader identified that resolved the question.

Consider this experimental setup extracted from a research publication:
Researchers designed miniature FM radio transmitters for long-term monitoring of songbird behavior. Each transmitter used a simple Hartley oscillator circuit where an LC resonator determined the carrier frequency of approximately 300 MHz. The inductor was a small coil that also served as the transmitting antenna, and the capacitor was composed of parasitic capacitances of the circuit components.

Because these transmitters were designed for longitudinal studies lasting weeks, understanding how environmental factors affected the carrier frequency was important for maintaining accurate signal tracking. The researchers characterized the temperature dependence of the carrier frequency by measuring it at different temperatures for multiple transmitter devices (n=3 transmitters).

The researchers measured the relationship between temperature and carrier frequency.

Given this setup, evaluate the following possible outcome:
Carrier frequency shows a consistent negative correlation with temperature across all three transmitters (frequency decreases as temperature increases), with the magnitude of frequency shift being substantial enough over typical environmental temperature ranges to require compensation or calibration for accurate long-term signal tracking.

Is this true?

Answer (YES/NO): YES